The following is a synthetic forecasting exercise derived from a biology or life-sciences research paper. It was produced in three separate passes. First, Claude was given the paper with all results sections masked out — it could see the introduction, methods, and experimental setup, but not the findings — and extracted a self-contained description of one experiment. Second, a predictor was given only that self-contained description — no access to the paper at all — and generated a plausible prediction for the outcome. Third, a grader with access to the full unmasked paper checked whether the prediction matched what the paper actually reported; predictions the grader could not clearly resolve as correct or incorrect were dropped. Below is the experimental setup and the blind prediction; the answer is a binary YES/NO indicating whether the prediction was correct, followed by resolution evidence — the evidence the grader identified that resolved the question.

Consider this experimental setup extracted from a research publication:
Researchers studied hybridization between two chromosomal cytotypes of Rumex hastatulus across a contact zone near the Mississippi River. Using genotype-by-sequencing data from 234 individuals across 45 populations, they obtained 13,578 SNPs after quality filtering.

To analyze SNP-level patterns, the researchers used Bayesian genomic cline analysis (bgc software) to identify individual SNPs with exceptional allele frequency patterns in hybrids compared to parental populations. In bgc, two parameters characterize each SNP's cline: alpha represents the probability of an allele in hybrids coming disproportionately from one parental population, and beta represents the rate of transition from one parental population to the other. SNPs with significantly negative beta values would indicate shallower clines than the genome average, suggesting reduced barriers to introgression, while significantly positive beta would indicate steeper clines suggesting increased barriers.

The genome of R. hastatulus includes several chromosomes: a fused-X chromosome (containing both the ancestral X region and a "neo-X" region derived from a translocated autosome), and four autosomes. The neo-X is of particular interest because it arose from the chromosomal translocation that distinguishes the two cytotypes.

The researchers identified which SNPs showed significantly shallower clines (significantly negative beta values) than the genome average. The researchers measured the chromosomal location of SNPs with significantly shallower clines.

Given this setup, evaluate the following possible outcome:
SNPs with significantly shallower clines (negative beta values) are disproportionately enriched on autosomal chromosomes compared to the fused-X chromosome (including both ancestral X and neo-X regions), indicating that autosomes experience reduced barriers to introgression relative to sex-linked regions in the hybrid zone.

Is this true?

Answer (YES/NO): YES